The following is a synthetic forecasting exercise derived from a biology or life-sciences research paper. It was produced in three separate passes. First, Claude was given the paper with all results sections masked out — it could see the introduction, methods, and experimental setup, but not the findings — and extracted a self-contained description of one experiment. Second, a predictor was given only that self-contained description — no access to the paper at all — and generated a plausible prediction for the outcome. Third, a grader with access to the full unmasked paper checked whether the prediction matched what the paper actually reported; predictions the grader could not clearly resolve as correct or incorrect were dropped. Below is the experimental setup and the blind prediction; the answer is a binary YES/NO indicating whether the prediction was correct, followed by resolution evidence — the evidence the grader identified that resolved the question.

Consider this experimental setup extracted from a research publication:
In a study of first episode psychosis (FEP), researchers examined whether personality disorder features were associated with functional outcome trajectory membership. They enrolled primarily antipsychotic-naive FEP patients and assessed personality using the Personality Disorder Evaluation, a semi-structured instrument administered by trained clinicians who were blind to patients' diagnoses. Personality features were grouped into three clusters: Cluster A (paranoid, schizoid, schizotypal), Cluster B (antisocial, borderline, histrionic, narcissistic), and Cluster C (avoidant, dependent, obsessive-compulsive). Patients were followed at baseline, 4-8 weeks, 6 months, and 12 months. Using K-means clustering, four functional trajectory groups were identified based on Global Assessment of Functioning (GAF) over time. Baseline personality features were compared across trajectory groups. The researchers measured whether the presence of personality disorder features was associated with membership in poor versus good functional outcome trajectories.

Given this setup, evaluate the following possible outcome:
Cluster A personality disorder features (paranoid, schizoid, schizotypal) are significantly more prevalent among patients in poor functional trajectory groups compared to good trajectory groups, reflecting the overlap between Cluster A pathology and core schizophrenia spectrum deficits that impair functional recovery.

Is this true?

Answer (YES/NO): YES